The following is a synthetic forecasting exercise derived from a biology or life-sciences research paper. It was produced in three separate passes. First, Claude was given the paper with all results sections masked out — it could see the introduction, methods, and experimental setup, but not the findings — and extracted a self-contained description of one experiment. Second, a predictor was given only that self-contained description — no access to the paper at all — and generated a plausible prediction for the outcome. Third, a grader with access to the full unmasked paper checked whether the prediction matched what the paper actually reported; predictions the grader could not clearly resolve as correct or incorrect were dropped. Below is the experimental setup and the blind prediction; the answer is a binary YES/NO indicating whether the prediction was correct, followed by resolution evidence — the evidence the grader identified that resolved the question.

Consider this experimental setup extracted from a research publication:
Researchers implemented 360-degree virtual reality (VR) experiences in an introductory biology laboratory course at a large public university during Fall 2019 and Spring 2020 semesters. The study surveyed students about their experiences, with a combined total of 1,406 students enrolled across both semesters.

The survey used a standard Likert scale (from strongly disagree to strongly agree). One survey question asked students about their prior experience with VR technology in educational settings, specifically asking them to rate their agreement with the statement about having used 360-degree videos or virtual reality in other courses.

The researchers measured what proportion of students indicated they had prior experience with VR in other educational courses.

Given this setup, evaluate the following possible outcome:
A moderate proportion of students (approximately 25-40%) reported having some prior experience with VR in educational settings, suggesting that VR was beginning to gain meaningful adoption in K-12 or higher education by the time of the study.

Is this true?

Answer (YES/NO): NO